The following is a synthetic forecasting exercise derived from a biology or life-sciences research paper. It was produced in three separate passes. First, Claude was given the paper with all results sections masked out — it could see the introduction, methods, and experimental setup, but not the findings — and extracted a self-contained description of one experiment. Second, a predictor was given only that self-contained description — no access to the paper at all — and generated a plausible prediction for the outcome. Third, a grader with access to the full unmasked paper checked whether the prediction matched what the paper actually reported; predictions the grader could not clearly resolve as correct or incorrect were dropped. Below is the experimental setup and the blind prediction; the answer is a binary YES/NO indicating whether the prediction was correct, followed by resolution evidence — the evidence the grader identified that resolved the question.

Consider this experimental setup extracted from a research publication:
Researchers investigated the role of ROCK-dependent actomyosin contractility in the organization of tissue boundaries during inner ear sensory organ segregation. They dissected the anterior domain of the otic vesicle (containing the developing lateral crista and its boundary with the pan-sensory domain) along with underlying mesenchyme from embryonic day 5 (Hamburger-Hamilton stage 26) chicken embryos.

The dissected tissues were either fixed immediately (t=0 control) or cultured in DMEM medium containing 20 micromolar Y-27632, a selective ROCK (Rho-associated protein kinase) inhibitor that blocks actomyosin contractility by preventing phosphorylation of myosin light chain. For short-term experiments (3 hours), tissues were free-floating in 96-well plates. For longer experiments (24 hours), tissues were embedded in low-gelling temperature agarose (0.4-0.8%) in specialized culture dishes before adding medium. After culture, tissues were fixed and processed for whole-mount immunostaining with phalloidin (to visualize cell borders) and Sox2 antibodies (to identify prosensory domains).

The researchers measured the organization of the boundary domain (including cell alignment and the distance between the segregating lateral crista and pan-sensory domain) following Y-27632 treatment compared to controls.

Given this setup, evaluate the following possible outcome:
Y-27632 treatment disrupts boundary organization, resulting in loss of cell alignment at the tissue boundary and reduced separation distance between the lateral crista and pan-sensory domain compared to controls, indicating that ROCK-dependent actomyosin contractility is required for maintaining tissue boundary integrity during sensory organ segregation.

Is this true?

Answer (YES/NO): NO